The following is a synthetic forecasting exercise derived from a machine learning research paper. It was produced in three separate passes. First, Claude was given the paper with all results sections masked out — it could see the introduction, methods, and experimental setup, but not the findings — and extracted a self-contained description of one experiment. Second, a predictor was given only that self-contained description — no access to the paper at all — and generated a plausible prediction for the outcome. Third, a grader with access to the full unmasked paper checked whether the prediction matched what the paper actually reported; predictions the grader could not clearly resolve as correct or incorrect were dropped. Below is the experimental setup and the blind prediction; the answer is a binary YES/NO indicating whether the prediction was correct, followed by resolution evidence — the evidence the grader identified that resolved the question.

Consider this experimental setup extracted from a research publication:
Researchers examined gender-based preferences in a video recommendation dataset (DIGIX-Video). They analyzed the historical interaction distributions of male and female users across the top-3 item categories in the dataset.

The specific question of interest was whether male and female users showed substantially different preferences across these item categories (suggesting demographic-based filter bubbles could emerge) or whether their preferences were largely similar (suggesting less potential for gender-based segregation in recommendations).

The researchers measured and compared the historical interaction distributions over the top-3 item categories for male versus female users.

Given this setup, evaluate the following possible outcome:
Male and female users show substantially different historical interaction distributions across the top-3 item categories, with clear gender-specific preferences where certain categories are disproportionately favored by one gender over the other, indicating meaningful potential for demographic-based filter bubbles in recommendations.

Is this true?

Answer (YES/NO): YES